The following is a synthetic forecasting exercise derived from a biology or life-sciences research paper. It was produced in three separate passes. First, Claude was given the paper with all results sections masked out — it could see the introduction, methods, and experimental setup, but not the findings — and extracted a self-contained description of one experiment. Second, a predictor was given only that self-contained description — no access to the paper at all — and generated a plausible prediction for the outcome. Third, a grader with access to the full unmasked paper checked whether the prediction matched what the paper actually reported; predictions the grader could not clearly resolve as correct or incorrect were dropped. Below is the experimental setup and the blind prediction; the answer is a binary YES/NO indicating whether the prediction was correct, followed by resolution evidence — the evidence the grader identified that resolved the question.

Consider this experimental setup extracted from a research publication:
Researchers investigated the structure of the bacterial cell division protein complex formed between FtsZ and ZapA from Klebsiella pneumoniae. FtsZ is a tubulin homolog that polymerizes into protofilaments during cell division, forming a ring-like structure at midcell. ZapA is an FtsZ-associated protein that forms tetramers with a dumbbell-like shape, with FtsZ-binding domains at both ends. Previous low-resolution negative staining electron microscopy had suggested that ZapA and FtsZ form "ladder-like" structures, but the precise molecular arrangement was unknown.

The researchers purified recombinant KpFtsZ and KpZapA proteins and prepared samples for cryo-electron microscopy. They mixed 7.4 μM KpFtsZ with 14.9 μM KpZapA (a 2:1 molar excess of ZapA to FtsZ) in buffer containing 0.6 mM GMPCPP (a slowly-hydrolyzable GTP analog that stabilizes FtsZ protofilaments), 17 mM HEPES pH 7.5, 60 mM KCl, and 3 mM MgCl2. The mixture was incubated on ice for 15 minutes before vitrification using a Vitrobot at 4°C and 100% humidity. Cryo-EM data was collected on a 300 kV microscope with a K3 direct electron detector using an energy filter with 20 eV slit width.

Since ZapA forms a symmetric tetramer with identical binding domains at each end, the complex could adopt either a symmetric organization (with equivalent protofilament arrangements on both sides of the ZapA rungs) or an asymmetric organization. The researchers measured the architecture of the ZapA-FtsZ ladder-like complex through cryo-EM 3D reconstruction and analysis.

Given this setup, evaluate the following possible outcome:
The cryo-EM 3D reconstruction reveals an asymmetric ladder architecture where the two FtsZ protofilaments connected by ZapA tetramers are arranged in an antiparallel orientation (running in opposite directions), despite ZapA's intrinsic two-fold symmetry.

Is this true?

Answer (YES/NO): NO